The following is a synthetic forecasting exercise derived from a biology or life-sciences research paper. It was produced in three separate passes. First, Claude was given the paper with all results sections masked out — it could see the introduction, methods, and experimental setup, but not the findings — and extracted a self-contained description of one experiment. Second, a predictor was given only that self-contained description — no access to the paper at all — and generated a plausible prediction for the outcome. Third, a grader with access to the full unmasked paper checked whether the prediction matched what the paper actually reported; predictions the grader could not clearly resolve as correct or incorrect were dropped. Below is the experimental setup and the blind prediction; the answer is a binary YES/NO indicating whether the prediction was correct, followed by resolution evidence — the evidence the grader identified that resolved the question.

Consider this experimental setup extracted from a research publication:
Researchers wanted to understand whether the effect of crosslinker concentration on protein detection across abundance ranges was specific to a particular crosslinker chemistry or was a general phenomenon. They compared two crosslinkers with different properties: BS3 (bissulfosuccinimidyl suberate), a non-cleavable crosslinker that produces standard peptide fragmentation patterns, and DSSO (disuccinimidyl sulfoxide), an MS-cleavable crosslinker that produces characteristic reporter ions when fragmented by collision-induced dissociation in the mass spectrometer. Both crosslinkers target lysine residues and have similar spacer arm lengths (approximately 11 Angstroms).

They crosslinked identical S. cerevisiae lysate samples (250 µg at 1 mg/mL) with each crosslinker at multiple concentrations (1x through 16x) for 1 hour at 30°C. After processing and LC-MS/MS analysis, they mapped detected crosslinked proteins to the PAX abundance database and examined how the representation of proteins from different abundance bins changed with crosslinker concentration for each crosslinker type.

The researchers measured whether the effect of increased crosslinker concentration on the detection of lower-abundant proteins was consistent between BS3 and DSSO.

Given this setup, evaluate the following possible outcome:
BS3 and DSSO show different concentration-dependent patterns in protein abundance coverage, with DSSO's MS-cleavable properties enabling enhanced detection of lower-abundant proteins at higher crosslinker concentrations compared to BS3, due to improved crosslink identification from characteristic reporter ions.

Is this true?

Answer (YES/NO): NO